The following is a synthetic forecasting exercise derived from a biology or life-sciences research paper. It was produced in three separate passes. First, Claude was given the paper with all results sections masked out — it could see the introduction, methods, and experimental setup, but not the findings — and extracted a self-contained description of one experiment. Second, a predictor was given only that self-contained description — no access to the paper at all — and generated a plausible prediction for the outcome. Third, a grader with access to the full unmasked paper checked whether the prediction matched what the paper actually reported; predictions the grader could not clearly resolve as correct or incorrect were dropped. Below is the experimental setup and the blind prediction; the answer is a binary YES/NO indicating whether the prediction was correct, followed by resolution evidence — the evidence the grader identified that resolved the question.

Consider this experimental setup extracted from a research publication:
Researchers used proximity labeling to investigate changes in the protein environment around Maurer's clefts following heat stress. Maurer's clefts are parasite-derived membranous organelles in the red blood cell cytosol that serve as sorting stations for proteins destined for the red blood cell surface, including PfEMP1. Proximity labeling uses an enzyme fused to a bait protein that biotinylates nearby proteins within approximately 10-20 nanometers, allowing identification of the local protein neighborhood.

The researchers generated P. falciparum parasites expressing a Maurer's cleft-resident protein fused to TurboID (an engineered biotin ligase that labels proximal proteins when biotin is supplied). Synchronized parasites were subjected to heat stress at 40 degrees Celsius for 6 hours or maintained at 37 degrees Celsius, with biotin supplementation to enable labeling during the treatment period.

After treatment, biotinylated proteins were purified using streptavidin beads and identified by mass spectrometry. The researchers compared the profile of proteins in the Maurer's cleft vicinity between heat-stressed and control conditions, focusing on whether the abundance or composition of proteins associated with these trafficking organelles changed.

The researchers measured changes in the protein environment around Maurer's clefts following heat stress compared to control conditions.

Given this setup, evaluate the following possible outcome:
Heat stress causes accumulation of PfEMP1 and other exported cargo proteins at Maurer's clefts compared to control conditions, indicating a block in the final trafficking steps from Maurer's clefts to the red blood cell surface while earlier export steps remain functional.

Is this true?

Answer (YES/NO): NO